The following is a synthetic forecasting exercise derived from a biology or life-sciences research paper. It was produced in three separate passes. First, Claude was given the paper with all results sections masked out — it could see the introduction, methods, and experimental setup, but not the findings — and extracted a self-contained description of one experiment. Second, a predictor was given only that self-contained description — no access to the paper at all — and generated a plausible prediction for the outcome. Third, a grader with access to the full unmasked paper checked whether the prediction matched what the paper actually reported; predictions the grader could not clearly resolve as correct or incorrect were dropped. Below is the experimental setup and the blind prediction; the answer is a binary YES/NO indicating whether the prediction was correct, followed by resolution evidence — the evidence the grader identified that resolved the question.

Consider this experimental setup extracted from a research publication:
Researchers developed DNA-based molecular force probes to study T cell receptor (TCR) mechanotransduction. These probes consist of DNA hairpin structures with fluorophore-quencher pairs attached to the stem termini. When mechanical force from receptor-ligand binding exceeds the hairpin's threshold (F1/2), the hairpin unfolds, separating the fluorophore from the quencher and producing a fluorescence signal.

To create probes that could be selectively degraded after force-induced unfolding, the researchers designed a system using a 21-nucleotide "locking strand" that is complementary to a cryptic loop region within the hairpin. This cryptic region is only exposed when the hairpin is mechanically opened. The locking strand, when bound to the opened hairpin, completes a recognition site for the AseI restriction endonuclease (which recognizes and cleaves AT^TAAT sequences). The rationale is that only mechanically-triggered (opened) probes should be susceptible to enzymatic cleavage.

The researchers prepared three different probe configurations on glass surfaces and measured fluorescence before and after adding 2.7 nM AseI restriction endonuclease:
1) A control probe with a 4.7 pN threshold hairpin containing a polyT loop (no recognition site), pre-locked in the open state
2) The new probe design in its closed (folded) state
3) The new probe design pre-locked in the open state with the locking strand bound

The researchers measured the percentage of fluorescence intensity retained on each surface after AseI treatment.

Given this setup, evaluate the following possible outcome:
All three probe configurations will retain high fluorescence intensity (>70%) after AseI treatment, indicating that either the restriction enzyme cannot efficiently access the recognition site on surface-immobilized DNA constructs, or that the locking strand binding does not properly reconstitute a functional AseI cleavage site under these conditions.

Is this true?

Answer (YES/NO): NO